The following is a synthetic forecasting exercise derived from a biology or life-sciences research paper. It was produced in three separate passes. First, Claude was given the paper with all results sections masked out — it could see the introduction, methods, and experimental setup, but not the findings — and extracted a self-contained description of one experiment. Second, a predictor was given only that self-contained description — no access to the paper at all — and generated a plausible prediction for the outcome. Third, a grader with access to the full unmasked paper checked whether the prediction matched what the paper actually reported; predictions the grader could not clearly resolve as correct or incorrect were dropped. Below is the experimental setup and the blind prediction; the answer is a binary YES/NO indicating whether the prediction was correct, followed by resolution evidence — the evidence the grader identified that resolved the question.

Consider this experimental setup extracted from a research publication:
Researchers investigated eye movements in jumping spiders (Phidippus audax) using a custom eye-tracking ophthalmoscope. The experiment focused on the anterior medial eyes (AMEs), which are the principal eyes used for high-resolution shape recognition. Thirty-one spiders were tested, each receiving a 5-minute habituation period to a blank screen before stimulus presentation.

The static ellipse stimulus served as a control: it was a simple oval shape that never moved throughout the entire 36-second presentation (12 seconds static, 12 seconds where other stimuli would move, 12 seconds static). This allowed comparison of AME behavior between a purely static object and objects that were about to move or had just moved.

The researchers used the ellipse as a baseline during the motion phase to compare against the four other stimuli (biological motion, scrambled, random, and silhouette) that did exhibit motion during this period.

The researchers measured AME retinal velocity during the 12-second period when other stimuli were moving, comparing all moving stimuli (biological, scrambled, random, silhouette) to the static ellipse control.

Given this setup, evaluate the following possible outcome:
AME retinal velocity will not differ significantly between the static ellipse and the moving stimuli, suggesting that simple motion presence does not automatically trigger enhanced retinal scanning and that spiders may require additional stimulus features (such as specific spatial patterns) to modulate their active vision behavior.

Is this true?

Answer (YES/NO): NO